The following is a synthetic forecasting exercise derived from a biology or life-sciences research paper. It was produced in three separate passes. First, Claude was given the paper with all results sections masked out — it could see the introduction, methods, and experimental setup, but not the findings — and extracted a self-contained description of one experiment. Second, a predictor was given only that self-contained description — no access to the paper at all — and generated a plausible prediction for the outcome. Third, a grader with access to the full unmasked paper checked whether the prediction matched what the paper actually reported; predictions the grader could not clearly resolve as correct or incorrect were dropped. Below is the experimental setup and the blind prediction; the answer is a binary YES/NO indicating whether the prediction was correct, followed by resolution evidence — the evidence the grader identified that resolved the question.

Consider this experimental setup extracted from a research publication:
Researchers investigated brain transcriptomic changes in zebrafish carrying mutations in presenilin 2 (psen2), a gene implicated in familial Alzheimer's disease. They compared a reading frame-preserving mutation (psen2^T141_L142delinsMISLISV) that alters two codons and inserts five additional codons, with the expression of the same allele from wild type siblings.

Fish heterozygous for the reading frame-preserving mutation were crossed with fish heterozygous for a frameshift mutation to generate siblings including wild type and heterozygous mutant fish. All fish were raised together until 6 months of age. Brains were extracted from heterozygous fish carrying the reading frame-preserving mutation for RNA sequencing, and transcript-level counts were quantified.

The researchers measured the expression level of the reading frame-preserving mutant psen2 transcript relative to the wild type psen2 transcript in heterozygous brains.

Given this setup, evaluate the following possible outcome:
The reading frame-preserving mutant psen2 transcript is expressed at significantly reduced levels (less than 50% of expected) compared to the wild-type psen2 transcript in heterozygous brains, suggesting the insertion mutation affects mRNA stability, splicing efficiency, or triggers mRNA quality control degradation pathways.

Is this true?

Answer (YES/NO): NO